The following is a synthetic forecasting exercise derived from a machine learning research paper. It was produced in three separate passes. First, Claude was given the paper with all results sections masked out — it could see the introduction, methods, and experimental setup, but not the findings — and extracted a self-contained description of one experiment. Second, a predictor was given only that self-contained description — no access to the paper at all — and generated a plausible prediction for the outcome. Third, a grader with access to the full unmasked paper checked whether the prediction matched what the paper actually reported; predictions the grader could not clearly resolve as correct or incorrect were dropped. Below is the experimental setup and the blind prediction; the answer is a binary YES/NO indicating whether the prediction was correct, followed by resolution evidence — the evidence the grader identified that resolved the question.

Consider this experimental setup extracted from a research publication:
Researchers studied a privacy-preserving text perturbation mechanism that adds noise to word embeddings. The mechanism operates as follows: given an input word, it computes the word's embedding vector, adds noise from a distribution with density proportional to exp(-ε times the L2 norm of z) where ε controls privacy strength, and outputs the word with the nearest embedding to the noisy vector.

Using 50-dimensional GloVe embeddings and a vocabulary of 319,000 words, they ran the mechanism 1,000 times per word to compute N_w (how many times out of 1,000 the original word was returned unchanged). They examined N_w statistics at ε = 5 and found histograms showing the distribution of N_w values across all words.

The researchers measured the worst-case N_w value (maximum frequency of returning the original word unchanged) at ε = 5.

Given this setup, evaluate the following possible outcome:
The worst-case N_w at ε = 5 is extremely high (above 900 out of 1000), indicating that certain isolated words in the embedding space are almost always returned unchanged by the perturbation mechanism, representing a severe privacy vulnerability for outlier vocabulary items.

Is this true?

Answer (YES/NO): NO